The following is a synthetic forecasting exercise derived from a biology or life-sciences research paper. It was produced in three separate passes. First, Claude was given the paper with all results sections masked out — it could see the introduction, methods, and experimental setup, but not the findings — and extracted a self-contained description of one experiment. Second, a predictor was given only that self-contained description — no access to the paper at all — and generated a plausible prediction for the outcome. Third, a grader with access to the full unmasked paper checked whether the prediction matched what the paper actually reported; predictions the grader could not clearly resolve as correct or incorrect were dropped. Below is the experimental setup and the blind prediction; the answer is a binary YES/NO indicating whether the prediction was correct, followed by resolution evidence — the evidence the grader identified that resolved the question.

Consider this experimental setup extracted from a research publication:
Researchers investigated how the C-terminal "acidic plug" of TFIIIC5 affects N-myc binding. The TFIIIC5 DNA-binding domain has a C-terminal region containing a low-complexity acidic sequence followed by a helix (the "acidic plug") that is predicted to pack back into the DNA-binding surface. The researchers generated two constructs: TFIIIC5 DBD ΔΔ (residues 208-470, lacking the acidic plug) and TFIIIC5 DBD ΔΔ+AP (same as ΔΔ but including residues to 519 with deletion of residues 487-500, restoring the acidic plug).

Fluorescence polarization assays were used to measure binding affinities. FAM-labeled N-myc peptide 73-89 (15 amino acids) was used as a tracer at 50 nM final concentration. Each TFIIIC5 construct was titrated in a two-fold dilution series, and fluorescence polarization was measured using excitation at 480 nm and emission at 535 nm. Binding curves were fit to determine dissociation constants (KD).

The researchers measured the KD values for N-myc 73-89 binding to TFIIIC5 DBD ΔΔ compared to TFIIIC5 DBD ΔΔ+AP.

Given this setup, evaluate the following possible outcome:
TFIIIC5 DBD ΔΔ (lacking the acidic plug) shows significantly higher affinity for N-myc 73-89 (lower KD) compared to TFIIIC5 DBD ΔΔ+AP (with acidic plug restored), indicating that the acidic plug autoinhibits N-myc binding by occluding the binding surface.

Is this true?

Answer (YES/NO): YES